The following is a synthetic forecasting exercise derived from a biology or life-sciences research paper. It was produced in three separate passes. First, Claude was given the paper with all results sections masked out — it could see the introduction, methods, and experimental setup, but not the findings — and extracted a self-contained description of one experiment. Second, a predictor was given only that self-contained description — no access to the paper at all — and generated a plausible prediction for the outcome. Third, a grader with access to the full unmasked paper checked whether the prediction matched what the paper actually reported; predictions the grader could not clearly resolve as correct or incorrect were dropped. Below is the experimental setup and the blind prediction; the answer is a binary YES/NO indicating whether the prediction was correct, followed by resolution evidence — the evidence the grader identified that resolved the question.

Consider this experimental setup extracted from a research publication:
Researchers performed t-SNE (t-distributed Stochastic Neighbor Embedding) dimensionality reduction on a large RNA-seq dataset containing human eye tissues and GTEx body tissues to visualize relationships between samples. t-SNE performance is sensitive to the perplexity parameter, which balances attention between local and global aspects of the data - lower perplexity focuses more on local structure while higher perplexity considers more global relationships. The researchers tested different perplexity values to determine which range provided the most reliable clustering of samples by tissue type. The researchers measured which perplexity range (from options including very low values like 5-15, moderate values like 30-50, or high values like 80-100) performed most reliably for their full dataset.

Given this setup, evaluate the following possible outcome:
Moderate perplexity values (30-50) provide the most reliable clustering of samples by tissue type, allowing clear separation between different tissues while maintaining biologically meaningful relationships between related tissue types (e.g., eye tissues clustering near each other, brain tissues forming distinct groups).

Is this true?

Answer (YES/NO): YES